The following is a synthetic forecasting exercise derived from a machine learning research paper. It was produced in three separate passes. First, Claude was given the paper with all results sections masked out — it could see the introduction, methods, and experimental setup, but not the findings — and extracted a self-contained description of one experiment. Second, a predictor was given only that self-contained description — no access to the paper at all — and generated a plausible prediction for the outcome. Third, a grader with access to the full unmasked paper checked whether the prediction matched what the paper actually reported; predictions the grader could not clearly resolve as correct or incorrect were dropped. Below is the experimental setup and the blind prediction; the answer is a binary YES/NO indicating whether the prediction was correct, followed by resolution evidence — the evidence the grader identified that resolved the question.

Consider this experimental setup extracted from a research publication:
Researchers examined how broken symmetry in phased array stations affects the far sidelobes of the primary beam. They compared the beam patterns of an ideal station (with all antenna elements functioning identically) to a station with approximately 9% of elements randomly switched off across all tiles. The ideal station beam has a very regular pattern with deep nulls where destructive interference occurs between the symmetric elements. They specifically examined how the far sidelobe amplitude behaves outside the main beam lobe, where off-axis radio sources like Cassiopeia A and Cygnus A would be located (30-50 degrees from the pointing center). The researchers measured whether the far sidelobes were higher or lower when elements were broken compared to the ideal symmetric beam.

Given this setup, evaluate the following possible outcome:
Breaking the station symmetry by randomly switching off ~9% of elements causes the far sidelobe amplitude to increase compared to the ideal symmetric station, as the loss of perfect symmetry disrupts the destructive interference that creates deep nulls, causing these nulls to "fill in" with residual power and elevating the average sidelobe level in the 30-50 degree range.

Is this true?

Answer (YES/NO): YES